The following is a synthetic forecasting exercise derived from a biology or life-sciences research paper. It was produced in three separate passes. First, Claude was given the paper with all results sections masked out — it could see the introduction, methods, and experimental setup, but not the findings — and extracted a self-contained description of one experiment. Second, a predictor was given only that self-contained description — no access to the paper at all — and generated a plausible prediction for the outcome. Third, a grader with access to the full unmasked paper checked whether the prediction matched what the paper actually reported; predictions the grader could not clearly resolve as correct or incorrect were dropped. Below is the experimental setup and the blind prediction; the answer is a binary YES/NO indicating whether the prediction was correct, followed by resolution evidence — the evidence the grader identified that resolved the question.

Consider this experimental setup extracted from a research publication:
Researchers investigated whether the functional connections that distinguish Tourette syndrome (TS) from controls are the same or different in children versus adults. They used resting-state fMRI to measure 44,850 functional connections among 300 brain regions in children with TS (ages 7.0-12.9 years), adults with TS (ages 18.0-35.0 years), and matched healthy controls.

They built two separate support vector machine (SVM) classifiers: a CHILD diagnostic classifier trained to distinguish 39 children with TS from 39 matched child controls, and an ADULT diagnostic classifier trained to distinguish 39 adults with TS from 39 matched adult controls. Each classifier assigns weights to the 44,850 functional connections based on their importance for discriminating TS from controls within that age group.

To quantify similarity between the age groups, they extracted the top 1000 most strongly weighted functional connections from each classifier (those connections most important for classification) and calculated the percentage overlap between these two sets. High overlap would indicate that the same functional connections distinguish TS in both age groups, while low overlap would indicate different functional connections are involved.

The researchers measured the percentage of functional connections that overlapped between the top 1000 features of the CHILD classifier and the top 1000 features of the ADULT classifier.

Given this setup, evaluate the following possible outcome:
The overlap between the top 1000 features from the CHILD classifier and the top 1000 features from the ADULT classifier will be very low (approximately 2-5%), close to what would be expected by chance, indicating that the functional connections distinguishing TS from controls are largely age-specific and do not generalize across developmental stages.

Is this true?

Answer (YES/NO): YES